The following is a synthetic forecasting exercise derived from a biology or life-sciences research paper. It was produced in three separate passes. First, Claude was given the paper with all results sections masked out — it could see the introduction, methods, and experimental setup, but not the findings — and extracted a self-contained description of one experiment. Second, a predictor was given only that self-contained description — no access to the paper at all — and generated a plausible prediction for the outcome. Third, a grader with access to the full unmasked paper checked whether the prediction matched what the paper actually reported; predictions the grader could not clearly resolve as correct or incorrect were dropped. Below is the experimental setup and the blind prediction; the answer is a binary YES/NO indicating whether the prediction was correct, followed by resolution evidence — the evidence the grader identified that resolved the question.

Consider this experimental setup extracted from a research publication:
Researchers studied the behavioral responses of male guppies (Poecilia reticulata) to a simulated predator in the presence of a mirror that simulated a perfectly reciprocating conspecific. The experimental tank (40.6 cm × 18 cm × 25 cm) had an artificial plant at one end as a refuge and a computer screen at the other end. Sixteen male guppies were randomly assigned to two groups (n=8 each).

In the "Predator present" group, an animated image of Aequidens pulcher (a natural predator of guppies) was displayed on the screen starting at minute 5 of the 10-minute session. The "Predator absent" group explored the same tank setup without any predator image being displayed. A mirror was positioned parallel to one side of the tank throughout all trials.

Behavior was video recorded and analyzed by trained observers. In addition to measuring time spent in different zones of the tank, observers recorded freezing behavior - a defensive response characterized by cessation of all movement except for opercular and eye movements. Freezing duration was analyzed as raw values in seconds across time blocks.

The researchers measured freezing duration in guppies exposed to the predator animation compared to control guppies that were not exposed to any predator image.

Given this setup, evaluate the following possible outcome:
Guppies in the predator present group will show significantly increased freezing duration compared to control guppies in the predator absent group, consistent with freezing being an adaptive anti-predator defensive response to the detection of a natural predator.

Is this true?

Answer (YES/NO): YES